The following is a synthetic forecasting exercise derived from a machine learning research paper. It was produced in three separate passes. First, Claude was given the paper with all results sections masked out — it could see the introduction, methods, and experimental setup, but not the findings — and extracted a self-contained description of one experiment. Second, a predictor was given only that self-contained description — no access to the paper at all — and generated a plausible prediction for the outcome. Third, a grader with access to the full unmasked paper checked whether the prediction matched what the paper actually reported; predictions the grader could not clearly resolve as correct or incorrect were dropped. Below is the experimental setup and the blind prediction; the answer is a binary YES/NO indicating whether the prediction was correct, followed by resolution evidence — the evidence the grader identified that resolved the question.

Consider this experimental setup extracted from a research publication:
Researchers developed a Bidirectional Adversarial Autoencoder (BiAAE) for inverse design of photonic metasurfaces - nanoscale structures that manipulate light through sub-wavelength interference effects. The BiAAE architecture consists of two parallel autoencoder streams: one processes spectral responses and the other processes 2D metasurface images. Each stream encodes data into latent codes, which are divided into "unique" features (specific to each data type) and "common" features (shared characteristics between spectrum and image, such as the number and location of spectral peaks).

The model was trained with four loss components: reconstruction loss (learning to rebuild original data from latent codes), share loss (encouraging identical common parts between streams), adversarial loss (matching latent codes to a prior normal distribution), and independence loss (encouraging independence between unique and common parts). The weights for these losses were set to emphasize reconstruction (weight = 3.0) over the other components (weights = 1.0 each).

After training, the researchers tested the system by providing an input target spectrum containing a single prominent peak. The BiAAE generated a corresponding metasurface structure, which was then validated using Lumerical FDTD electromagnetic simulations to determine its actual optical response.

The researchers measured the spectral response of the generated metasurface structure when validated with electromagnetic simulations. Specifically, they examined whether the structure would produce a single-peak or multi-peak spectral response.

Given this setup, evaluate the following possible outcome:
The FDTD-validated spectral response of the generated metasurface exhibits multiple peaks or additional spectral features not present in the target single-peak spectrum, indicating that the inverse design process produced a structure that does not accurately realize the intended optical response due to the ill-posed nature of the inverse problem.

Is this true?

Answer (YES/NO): NO